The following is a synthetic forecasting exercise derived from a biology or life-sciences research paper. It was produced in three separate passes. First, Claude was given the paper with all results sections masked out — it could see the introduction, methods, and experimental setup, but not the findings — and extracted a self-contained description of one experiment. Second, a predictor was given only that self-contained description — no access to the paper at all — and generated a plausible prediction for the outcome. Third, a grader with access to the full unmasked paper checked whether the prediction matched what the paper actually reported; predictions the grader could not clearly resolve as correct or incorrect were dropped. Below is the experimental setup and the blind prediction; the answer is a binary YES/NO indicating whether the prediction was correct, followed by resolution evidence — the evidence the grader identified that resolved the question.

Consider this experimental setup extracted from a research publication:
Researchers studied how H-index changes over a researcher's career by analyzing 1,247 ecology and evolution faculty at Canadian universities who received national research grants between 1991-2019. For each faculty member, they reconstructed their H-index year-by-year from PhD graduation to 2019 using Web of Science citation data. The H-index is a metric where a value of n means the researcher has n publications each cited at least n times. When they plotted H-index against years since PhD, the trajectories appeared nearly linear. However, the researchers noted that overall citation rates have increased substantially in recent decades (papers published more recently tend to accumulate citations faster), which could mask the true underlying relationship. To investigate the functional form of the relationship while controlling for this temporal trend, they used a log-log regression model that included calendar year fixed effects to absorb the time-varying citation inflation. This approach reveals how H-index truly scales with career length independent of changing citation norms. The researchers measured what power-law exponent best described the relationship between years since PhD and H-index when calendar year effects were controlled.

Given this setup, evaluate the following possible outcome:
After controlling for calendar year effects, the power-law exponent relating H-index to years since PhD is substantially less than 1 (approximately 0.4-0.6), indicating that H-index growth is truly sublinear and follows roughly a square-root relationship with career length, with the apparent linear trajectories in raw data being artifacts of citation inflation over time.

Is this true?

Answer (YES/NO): YES